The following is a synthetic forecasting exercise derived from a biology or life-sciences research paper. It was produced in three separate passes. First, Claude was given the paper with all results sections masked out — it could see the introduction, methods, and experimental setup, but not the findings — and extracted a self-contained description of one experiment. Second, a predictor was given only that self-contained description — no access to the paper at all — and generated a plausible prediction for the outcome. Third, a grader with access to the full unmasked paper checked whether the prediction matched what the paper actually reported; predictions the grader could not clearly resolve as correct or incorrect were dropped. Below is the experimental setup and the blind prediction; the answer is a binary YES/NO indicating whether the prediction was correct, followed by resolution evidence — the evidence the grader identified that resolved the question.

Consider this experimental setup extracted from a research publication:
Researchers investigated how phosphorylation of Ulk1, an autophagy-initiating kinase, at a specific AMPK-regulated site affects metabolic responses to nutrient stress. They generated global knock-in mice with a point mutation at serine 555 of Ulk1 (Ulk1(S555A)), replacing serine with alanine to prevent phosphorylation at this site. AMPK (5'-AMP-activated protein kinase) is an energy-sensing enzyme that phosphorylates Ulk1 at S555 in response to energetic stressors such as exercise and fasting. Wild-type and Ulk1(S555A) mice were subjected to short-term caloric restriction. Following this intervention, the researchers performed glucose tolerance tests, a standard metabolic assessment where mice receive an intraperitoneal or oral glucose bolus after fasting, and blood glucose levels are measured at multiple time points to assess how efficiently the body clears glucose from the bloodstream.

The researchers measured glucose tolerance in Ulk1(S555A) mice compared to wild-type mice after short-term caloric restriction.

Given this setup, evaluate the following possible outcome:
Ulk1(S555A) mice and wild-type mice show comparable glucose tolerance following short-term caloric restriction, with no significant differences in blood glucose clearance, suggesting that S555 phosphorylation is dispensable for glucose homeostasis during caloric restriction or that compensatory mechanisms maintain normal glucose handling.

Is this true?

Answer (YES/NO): NO